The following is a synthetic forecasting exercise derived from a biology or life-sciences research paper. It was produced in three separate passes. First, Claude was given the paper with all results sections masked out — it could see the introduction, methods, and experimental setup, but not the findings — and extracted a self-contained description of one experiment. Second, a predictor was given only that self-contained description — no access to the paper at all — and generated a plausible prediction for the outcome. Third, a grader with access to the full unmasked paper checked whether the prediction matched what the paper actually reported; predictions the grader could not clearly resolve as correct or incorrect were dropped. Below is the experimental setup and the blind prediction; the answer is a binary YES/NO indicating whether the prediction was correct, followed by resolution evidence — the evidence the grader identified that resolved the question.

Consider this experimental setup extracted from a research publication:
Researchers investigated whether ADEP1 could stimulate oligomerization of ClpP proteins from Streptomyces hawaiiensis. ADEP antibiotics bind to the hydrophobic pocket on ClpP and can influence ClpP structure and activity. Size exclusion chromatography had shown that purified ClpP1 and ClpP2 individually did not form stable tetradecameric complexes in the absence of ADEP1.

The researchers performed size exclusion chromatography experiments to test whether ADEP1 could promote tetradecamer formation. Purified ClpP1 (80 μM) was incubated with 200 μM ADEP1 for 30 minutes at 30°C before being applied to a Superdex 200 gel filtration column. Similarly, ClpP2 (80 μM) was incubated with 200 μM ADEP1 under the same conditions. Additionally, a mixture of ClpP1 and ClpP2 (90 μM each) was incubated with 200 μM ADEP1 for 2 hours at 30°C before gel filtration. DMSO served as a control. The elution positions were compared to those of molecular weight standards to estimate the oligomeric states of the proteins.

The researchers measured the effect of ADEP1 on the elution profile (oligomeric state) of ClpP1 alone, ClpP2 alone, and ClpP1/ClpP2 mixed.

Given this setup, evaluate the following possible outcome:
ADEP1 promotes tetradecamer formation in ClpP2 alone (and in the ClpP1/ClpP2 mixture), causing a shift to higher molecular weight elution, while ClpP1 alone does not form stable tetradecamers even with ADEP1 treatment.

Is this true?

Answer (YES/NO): NO